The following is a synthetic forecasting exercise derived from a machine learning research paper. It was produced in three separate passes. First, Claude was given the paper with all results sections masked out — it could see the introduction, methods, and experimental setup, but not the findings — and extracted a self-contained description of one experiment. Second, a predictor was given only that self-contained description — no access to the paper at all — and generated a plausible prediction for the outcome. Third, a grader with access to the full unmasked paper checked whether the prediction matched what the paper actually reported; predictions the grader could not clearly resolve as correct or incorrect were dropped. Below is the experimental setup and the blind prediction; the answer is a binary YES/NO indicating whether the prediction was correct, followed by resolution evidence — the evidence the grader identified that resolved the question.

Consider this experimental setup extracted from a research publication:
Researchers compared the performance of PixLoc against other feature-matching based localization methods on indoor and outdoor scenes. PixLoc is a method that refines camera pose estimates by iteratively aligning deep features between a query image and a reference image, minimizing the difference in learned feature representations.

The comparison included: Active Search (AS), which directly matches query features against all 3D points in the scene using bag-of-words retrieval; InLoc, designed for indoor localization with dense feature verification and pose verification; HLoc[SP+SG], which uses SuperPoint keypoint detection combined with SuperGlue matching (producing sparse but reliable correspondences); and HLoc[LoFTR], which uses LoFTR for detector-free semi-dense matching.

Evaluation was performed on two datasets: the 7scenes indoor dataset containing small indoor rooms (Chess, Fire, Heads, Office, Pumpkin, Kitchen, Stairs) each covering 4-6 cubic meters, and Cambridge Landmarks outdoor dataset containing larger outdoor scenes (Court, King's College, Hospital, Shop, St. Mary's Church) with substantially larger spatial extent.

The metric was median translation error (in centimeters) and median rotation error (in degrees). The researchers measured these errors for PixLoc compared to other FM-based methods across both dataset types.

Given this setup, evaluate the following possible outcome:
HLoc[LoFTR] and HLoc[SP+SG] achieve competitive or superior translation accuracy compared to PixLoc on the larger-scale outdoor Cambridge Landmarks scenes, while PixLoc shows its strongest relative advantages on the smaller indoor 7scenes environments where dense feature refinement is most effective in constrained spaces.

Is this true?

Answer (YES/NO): YES